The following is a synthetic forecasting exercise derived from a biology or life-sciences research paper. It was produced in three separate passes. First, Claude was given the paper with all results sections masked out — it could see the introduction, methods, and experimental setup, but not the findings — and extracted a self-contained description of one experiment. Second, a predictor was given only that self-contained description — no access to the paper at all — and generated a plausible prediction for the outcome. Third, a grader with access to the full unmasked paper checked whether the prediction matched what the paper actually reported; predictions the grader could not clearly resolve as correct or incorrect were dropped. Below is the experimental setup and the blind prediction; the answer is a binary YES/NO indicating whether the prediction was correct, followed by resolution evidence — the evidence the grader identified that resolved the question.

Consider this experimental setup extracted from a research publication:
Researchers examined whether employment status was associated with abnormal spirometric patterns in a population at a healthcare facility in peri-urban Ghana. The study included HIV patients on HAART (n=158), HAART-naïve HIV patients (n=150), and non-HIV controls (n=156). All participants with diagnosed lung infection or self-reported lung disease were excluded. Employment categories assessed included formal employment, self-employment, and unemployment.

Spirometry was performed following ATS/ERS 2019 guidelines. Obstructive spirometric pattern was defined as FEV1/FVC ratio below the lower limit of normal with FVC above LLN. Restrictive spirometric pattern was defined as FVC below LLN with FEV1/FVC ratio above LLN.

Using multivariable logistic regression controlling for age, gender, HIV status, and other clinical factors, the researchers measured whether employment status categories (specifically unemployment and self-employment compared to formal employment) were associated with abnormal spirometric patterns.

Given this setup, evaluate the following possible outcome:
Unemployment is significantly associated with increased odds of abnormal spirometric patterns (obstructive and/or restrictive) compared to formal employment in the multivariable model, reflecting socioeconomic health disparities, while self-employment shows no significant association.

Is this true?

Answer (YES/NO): NO